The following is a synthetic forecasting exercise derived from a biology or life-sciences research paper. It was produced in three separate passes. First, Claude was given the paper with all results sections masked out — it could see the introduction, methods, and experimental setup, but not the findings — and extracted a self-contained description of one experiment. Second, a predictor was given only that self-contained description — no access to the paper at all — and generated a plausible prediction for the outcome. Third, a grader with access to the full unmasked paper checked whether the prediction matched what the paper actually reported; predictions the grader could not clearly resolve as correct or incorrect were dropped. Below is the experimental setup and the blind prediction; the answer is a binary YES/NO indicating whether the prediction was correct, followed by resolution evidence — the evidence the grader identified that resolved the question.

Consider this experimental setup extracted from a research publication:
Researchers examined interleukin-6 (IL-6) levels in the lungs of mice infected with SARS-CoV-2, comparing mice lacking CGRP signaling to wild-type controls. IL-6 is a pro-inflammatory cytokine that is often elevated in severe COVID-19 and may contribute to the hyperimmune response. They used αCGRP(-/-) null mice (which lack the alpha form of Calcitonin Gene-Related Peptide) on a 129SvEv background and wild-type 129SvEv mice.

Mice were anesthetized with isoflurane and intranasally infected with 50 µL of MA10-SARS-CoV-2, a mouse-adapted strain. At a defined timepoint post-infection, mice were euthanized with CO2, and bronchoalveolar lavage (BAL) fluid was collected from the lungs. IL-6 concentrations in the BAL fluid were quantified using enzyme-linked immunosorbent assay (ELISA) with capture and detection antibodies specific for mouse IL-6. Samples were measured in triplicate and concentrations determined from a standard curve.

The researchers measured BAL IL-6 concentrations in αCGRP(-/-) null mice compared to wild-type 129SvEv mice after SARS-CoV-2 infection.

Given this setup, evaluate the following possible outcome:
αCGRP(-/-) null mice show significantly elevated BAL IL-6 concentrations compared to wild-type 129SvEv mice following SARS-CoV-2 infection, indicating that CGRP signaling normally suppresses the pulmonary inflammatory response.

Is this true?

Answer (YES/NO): NO